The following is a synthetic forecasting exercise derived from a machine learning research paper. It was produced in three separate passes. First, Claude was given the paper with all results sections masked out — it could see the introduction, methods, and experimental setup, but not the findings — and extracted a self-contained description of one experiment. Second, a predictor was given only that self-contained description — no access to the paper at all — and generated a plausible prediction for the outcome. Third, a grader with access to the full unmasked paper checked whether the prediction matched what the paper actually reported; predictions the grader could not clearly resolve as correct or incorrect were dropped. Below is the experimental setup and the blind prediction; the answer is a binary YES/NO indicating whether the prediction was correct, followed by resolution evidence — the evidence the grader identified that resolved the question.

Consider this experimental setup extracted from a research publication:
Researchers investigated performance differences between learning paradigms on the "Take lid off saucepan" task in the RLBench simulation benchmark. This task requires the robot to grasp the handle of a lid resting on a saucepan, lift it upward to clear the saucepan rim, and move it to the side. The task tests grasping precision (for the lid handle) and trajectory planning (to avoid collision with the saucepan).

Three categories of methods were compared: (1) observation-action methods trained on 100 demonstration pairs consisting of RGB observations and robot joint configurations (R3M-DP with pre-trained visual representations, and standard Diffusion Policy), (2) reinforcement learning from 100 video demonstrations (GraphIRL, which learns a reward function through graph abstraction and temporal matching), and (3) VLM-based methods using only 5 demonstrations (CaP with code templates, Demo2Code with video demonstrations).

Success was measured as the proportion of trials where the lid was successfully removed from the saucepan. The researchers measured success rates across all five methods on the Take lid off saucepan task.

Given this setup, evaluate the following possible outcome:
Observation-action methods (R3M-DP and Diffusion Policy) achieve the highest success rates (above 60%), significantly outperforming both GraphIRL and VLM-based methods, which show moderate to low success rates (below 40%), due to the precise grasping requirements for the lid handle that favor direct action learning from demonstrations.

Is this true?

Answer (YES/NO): NO